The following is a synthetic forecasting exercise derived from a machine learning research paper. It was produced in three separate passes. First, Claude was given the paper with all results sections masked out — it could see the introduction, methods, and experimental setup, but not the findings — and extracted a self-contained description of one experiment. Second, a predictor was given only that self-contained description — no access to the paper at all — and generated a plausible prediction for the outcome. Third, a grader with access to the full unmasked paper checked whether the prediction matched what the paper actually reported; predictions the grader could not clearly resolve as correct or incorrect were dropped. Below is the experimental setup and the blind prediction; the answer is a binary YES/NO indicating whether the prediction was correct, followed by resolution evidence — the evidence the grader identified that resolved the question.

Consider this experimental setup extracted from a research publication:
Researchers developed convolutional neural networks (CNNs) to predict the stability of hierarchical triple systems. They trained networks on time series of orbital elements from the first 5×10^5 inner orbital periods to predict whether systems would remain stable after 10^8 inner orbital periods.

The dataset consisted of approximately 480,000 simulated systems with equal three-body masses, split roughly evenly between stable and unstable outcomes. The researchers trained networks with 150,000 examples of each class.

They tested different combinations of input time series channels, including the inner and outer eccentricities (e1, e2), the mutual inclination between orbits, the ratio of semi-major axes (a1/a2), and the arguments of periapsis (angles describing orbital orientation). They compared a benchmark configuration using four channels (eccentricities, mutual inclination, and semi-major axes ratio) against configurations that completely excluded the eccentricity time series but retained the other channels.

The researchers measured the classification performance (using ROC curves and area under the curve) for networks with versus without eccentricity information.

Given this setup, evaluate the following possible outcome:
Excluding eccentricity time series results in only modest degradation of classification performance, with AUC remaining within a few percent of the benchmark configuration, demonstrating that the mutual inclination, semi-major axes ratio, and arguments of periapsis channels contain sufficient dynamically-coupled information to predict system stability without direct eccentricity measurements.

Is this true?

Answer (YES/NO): NO